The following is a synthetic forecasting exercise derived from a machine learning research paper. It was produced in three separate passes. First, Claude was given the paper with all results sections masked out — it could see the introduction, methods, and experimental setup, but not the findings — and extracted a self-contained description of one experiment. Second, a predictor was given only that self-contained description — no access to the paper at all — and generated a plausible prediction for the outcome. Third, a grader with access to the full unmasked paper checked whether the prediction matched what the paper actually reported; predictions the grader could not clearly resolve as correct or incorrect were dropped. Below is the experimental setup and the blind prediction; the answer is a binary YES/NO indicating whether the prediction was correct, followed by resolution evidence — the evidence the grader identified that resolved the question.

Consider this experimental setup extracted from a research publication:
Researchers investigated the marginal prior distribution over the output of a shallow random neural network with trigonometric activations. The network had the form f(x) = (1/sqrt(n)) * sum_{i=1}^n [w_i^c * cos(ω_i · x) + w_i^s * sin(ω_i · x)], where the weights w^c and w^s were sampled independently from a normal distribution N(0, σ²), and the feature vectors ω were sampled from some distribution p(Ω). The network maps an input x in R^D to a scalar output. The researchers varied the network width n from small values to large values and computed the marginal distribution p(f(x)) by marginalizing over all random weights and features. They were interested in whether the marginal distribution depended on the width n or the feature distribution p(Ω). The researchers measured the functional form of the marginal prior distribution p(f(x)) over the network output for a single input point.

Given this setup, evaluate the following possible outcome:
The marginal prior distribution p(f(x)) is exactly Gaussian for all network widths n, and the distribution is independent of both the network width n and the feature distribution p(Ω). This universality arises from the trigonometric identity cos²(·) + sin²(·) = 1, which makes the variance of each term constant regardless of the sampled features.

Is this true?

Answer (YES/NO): YES